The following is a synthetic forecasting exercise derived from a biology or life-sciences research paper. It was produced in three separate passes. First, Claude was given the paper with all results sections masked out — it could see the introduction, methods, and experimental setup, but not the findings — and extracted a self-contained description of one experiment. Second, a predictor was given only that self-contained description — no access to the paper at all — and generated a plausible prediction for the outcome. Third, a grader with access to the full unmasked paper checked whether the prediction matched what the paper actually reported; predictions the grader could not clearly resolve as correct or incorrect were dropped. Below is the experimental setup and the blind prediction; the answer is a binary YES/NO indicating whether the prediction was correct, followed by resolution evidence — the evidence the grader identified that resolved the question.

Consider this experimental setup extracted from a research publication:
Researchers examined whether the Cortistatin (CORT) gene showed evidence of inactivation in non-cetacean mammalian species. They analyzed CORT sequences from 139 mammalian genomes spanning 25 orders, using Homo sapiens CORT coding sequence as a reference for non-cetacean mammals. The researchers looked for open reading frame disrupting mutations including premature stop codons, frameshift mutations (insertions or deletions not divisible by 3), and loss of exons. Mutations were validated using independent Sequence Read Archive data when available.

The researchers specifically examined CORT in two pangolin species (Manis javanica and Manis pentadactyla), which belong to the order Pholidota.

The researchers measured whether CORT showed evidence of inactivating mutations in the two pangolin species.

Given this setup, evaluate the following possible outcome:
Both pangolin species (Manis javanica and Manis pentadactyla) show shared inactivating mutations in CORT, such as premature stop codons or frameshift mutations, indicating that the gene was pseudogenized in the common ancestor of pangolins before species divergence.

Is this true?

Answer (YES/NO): YES